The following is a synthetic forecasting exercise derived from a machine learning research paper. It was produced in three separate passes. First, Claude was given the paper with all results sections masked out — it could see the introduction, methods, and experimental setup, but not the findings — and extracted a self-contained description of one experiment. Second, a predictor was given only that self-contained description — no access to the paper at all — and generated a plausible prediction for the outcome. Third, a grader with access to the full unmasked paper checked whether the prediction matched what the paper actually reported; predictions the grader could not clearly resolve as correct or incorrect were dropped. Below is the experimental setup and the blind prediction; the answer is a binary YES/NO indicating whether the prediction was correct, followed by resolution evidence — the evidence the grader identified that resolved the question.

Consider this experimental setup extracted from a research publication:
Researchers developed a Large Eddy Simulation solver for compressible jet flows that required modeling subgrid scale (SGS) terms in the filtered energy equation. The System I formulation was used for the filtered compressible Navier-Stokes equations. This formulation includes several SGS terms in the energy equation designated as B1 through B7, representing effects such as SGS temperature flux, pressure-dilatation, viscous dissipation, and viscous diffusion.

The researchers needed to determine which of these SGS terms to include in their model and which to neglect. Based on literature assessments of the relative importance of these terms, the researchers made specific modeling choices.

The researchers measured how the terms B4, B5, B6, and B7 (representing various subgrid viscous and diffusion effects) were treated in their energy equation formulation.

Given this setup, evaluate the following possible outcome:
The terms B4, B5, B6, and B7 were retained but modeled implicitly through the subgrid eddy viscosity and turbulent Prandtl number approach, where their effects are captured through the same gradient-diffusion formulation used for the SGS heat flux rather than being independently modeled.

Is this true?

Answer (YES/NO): NO